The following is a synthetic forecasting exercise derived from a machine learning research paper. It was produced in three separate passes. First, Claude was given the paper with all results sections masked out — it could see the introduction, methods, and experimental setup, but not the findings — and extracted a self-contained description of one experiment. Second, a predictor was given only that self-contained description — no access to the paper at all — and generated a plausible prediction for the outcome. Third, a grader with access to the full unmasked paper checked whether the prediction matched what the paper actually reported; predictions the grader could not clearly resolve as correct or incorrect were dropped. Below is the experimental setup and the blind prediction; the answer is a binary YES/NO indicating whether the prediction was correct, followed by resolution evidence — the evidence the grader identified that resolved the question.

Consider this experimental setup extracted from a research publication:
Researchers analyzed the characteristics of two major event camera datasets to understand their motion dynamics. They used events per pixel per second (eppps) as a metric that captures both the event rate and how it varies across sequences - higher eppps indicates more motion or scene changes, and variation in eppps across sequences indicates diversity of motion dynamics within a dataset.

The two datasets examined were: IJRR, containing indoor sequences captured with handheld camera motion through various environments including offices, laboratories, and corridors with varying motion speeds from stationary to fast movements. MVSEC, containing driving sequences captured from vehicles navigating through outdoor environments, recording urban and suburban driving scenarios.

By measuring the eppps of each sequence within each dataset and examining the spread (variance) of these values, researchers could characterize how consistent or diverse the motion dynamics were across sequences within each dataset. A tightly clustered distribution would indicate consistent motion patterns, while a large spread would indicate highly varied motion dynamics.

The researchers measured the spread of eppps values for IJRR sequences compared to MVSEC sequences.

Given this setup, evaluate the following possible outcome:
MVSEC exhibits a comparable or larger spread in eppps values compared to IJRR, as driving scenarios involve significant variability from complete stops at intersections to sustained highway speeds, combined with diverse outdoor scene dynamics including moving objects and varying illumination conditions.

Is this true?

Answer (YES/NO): NO